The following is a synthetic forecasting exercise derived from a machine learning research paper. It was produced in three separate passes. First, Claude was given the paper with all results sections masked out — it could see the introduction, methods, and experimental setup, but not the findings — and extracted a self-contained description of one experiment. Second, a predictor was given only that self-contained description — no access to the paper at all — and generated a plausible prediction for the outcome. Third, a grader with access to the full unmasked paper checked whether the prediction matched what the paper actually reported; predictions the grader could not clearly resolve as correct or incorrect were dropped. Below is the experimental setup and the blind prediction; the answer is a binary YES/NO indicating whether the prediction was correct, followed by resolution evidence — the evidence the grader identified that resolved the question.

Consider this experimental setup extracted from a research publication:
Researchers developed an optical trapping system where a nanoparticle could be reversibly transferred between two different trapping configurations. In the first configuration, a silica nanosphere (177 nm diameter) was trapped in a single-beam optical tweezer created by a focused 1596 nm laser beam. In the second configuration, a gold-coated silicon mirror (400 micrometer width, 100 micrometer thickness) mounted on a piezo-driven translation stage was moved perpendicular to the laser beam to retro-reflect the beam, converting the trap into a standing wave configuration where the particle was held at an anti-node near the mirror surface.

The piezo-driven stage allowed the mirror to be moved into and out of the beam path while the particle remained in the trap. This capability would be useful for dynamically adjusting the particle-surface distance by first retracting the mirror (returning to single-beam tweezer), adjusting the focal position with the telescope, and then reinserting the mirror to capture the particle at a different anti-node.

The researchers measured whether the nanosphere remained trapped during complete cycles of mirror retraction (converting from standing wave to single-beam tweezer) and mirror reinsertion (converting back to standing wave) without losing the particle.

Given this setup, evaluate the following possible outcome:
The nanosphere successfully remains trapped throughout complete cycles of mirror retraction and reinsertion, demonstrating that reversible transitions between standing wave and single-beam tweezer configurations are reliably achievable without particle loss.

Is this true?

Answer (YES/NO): YES